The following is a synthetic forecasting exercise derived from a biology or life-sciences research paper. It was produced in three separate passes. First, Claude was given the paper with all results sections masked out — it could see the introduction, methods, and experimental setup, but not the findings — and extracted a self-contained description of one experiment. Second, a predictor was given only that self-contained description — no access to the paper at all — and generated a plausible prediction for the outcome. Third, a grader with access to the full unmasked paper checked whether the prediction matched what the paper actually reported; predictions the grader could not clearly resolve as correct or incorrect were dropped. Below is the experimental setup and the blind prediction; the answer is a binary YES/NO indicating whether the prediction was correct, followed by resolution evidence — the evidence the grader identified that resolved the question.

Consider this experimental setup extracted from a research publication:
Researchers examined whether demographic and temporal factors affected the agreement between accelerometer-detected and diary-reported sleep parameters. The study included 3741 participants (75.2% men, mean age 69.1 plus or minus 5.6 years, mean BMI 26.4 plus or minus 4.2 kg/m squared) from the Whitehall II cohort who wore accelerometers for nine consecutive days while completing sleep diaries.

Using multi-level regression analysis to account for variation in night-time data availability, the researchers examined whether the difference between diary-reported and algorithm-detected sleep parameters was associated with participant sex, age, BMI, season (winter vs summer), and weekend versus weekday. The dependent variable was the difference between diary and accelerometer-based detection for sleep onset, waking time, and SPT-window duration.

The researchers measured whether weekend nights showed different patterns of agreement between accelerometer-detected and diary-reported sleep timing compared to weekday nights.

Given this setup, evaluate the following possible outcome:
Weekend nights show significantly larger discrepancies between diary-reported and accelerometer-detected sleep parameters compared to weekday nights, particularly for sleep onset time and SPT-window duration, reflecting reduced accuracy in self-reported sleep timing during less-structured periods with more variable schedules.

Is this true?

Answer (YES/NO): NO